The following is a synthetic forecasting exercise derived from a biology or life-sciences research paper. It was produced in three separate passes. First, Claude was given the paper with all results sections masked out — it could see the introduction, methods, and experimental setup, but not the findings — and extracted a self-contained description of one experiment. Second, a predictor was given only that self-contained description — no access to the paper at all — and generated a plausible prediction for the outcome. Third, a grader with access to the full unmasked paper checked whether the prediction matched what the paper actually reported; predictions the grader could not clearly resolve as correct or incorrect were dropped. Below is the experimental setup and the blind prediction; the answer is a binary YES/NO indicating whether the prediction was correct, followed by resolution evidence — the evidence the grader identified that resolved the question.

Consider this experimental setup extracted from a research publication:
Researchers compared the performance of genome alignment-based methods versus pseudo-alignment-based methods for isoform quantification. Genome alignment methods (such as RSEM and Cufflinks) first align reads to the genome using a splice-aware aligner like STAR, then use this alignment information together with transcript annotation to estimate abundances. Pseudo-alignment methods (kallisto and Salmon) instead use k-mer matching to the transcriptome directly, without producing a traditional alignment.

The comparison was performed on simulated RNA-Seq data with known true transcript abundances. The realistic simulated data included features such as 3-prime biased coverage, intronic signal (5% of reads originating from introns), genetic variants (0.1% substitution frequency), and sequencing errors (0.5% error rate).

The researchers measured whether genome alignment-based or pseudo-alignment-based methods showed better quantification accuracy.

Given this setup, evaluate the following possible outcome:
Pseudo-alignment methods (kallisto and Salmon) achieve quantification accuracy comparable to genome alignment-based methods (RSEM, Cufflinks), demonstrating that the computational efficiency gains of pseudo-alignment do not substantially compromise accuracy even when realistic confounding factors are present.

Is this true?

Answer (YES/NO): NO